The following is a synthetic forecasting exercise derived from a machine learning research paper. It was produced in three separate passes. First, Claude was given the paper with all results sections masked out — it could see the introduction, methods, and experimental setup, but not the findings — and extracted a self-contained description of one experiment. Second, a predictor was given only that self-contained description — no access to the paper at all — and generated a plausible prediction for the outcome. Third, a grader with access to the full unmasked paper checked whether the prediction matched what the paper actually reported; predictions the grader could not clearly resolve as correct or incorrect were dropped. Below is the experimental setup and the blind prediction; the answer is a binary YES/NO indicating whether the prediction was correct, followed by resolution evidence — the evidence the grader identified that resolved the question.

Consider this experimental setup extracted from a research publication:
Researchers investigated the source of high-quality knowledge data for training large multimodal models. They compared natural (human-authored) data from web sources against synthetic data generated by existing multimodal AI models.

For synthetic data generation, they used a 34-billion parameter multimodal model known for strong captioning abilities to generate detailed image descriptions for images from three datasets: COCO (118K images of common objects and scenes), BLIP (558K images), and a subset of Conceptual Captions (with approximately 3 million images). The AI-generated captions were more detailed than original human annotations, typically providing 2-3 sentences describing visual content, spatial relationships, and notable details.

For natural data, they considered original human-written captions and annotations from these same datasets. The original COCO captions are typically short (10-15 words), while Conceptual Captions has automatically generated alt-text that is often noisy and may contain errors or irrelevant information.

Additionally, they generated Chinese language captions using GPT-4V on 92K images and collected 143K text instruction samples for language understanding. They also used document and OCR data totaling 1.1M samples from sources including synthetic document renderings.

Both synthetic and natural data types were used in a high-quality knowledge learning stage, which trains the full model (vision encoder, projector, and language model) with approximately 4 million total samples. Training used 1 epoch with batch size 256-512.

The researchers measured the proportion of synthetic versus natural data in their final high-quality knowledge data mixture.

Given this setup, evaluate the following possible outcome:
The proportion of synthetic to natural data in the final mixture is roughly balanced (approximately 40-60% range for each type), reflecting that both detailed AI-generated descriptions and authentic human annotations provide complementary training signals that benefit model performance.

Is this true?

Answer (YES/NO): NO